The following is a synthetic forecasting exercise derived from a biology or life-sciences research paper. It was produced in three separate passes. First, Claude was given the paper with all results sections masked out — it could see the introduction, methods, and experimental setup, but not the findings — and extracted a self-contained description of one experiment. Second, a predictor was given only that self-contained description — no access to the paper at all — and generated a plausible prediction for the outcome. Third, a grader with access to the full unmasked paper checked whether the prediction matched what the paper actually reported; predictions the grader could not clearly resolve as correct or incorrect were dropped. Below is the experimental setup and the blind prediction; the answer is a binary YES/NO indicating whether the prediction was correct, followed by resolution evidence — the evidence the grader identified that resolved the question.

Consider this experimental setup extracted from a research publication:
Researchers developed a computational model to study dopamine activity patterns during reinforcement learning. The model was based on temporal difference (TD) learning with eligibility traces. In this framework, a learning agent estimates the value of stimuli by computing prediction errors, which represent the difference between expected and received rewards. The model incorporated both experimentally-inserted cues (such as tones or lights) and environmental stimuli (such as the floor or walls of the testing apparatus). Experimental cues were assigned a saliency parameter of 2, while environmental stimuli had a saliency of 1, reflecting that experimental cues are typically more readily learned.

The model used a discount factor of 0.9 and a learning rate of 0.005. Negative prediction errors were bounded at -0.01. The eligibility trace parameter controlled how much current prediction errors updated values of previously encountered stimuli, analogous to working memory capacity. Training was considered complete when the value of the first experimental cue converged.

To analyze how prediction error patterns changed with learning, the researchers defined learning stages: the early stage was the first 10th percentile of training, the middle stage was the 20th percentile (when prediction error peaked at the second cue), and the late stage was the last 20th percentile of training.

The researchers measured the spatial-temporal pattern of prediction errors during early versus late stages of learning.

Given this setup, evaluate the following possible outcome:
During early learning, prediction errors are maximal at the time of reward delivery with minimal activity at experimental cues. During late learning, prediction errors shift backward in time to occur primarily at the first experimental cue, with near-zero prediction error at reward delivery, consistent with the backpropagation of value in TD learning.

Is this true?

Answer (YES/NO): NO